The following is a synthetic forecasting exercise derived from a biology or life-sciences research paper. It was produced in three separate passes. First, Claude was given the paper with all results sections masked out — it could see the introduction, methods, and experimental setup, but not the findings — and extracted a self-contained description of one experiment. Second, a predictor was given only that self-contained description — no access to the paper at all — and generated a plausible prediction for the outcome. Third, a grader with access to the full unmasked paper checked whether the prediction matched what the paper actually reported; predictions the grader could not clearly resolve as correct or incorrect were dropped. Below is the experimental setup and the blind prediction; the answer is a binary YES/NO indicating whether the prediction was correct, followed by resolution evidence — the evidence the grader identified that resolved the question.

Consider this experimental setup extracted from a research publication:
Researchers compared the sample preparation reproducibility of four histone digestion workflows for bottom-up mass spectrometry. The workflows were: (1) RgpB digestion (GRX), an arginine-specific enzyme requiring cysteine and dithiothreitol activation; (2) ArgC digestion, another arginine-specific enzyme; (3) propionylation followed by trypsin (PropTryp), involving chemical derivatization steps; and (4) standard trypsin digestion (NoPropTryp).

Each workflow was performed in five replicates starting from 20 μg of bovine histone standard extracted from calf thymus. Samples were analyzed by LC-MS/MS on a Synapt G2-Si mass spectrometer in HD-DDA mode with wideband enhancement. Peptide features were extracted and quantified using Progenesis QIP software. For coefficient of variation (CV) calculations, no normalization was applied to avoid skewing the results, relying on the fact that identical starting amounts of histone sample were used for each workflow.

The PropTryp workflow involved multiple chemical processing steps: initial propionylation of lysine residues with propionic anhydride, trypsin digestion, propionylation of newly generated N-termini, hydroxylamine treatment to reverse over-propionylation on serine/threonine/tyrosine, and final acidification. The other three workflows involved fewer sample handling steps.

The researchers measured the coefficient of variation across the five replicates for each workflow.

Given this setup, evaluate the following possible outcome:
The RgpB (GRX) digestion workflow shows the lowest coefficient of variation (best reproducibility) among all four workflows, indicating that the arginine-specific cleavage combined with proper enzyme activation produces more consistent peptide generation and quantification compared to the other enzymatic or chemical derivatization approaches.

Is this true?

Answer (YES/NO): NO